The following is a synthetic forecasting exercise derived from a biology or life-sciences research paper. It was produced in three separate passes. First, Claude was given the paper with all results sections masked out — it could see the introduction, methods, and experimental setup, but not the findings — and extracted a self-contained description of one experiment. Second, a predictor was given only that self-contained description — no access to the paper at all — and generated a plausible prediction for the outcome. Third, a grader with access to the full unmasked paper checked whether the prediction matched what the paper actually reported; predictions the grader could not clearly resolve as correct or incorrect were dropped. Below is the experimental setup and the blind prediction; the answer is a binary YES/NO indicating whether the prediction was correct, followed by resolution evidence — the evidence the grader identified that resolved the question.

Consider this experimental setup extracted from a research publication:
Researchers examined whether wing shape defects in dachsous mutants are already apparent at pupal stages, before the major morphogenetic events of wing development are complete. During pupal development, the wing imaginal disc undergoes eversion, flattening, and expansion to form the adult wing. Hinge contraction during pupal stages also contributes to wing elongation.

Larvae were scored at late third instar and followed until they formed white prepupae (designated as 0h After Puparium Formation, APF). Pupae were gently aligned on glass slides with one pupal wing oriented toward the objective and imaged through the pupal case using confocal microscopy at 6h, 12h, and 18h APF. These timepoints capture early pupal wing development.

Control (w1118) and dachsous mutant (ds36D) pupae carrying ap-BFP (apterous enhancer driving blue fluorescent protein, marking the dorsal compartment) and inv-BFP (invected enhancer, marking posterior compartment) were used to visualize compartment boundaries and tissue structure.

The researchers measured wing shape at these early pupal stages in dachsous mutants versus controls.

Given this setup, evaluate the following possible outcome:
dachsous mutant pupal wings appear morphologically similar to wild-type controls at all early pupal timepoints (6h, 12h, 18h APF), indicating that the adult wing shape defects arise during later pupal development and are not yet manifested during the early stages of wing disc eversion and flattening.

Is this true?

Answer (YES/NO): NO